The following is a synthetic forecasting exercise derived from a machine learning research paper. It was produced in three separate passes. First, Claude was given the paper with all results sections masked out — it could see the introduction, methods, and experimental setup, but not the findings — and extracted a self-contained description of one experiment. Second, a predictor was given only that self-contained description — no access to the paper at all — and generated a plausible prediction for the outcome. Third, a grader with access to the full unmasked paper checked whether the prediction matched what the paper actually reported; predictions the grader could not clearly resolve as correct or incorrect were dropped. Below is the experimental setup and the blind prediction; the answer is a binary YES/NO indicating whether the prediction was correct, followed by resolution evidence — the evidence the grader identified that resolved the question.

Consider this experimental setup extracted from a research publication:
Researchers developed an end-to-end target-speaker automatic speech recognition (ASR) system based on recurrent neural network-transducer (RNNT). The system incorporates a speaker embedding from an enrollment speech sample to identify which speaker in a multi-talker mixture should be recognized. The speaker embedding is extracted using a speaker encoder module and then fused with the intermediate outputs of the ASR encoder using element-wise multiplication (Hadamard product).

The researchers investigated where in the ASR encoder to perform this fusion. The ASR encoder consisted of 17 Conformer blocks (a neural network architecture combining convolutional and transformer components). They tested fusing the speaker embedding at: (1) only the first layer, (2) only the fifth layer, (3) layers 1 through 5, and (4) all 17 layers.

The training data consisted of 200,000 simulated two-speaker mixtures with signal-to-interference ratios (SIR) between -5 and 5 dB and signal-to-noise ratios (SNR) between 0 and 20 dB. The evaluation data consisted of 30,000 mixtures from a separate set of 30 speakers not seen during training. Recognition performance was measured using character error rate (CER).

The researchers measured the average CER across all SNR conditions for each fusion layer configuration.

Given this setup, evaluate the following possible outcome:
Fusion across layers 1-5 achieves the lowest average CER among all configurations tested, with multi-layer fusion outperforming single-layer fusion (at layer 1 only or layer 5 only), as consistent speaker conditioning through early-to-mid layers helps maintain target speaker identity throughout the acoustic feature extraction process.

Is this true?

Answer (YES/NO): NO